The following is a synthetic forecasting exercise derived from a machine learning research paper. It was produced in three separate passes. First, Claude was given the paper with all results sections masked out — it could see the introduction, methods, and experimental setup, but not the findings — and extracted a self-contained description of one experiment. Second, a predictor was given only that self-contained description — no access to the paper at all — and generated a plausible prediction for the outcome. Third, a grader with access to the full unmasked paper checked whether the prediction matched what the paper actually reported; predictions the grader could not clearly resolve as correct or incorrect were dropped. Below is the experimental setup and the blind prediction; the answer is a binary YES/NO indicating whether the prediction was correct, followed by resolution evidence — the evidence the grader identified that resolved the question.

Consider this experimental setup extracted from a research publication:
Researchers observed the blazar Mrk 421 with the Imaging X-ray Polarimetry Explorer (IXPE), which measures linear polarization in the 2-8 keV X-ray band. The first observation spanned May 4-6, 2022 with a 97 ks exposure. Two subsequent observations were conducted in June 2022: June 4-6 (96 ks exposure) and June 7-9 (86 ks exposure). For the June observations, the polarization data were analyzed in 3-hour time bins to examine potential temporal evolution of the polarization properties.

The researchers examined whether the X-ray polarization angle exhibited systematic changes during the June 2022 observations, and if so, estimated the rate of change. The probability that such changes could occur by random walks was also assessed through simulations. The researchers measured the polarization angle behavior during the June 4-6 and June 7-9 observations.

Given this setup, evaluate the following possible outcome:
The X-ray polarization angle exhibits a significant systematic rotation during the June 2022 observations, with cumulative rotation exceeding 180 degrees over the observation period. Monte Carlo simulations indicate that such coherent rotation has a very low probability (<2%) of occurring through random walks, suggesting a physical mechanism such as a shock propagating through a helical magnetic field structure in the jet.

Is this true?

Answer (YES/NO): YES